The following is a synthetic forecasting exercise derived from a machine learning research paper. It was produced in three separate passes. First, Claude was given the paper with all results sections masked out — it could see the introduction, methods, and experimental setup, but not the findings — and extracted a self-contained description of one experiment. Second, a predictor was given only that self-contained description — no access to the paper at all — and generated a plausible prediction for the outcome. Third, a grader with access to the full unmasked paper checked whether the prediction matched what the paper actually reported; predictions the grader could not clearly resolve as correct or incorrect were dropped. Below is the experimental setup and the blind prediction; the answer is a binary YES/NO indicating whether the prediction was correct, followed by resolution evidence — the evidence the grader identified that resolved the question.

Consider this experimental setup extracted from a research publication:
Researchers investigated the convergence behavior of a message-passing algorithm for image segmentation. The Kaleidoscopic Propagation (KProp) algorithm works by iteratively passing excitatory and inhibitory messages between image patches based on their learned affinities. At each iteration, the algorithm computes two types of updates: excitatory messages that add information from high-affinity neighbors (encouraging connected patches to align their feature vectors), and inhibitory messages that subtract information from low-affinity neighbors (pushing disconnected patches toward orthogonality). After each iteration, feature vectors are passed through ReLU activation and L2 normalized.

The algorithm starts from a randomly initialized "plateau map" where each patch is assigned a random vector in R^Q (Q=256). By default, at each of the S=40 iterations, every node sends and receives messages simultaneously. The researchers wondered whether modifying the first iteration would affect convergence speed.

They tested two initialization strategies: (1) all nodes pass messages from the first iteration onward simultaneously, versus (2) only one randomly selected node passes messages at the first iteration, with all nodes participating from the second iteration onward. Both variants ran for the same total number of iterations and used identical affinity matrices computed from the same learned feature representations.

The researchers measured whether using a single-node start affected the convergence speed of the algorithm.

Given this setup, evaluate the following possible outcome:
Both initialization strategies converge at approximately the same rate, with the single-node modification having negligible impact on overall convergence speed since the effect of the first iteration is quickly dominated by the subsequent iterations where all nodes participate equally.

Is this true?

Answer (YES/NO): NO